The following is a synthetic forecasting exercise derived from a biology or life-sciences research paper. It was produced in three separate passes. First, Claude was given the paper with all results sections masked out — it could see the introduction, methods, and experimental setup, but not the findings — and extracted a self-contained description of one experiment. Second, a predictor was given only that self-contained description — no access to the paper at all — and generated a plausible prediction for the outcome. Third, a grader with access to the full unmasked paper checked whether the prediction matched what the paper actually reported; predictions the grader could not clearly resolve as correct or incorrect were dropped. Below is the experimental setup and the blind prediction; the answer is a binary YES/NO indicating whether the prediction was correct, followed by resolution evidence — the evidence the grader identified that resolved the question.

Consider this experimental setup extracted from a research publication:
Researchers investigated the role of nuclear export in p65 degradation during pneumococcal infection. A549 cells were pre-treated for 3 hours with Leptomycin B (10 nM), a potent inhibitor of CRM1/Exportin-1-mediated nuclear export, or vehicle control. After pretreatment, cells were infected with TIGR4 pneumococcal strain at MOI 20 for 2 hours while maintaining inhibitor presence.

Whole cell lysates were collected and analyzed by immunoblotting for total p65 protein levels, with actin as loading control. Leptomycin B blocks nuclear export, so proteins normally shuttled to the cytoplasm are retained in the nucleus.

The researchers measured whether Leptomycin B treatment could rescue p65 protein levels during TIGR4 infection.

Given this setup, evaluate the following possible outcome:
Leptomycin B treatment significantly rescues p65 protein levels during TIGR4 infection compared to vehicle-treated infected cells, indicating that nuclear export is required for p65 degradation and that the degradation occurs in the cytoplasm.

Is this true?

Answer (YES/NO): YES